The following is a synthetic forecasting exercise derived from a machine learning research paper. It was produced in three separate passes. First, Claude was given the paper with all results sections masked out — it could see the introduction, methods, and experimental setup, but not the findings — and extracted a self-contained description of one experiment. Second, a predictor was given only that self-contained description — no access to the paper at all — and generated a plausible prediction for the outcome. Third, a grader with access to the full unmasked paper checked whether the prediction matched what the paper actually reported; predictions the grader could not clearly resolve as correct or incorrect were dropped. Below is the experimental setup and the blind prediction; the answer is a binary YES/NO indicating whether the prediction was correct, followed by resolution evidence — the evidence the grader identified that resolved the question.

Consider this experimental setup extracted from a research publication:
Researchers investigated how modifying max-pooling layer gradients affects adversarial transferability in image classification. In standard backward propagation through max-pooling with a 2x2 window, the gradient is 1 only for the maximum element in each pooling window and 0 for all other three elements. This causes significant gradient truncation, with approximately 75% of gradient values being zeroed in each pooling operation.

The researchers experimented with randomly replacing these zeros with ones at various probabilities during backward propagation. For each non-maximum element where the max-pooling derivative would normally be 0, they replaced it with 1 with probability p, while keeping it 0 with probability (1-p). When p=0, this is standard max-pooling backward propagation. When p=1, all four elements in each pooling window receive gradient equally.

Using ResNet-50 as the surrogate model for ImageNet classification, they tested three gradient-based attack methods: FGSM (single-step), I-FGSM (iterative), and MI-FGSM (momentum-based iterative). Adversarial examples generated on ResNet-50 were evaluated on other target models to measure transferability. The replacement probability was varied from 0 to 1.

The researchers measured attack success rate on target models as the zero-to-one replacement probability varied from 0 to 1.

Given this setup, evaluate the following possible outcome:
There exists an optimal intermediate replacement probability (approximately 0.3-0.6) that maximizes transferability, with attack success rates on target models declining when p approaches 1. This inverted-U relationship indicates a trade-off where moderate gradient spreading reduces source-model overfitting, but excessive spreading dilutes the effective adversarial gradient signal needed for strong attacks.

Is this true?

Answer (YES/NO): YES